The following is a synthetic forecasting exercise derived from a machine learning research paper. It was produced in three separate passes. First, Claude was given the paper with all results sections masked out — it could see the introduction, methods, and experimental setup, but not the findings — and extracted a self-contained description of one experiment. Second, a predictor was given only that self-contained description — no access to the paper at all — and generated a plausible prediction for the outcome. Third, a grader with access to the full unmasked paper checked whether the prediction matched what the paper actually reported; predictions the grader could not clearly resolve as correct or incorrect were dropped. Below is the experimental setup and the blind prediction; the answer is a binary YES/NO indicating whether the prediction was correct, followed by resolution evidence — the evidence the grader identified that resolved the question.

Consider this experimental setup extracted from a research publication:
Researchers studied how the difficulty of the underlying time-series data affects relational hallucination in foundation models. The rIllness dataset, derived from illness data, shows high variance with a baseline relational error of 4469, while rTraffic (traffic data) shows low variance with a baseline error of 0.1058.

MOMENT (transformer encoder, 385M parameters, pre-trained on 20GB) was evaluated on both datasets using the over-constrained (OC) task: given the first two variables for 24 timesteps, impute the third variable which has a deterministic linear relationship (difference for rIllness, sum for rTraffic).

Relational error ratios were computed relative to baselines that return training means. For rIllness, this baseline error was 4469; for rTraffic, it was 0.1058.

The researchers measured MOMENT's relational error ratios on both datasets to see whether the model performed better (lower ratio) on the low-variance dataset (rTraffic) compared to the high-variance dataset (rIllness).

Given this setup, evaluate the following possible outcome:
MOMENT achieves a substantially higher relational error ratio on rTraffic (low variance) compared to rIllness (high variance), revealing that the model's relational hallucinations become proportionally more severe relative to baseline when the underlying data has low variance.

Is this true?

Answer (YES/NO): NO